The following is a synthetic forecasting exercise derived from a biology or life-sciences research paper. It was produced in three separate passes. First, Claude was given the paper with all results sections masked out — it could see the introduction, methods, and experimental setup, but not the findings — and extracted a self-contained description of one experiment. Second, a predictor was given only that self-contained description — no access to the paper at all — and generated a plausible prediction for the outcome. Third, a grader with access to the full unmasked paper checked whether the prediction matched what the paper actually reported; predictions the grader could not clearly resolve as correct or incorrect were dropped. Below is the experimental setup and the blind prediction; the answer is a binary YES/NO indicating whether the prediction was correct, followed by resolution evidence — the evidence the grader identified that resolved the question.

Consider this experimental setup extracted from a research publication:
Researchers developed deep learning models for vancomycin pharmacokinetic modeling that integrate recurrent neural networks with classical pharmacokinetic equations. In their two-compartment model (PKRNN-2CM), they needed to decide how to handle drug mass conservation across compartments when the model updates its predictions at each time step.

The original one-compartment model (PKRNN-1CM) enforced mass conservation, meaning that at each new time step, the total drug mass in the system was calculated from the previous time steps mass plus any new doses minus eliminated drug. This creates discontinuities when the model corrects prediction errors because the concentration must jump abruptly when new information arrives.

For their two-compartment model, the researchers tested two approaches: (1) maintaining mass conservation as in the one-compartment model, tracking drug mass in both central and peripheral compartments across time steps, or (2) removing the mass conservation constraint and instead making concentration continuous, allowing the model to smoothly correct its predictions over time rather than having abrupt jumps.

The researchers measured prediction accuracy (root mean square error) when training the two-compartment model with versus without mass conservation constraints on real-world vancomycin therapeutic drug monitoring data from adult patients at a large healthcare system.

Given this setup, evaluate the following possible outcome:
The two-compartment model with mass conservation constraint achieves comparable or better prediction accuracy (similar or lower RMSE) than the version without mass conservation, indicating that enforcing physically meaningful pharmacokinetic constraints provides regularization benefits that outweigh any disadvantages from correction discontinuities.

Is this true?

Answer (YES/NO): NO